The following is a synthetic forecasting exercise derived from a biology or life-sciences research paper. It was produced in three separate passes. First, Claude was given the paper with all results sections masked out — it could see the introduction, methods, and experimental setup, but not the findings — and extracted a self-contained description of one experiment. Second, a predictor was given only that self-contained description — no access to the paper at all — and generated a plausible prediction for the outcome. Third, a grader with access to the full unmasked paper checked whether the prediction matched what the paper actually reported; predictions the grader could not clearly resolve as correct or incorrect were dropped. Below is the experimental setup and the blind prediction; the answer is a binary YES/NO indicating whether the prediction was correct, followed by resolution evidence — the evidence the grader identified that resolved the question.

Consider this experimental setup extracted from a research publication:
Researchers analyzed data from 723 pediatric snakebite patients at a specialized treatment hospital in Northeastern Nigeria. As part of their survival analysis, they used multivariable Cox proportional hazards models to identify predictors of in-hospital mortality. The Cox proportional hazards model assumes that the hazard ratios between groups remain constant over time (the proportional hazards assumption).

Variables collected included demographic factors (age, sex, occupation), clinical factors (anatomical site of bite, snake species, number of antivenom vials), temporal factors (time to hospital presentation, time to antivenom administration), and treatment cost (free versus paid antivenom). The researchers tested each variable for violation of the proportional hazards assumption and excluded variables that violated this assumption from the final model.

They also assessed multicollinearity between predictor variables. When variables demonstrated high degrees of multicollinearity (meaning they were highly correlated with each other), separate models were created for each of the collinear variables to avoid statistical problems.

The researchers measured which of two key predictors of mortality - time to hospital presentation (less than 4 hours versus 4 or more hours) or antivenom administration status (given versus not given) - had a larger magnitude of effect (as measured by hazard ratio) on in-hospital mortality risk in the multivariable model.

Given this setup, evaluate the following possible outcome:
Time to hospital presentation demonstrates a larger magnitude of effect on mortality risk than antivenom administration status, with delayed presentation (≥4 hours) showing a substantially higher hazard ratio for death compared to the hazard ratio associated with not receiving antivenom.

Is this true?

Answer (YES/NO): NO